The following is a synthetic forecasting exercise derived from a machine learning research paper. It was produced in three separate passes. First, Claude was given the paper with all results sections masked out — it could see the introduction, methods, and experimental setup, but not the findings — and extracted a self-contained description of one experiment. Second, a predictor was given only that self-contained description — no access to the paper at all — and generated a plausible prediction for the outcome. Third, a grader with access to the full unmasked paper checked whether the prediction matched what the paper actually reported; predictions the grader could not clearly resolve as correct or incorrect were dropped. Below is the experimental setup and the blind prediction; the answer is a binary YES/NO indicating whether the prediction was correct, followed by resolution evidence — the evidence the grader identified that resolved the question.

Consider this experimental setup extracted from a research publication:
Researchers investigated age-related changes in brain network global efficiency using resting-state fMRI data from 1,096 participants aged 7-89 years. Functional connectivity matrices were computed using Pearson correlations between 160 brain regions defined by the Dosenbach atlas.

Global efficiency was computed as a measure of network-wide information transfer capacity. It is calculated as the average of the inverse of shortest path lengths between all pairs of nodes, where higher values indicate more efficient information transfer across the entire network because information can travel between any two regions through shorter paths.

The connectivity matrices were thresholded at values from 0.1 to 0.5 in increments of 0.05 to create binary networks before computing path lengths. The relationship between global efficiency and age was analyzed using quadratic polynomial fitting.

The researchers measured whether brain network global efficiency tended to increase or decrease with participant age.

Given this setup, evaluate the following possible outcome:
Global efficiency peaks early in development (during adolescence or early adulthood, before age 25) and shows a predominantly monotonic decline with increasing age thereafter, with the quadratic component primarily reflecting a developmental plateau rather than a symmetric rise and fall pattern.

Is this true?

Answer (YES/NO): NO